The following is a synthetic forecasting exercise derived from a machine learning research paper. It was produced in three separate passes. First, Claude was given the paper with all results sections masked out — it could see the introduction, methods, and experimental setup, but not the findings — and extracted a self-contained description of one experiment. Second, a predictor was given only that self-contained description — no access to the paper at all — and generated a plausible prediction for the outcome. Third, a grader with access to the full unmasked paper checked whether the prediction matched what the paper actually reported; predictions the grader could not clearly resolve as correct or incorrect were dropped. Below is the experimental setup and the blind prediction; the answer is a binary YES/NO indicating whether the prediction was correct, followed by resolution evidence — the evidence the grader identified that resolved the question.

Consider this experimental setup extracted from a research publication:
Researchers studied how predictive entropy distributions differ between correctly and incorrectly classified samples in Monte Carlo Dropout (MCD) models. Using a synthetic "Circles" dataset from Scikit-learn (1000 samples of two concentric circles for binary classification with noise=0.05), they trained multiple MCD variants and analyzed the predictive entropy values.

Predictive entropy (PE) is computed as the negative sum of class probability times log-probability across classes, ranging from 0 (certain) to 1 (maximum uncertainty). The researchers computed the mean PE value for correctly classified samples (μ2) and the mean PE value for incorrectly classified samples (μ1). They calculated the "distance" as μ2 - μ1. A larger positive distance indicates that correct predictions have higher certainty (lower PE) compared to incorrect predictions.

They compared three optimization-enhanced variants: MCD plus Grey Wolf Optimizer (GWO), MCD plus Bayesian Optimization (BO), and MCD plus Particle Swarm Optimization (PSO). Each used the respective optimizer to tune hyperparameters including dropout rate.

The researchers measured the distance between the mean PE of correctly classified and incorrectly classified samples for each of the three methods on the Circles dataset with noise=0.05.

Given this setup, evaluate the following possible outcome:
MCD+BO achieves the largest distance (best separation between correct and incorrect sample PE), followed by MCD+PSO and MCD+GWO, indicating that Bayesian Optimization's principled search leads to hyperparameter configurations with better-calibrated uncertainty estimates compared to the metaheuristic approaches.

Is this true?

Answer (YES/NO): NO